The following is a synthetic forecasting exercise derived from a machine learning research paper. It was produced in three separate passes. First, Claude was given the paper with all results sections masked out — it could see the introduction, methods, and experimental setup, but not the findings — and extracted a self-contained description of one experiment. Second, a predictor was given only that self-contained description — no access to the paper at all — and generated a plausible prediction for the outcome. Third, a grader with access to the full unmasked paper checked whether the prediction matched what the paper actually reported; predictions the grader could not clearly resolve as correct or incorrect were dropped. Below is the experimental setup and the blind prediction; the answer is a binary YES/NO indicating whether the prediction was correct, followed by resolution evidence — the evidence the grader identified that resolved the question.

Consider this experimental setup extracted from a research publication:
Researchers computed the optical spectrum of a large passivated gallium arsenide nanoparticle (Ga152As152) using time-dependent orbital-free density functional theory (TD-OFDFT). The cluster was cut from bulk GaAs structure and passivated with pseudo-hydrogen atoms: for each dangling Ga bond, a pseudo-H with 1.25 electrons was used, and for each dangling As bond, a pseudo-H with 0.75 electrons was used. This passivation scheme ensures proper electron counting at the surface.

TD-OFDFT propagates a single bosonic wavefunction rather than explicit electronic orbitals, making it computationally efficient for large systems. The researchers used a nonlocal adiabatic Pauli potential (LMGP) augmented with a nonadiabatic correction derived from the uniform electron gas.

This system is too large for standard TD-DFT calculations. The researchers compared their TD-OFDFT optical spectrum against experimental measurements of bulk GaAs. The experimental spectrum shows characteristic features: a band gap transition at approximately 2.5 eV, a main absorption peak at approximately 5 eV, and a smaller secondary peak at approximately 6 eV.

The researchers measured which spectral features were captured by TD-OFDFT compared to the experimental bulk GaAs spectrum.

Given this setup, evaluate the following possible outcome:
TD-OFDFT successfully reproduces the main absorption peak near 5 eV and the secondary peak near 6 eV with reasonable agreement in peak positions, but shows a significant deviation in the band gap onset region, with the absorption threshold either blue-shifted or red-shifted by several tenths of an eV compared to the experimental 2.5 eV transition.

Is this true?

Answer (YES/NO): NO